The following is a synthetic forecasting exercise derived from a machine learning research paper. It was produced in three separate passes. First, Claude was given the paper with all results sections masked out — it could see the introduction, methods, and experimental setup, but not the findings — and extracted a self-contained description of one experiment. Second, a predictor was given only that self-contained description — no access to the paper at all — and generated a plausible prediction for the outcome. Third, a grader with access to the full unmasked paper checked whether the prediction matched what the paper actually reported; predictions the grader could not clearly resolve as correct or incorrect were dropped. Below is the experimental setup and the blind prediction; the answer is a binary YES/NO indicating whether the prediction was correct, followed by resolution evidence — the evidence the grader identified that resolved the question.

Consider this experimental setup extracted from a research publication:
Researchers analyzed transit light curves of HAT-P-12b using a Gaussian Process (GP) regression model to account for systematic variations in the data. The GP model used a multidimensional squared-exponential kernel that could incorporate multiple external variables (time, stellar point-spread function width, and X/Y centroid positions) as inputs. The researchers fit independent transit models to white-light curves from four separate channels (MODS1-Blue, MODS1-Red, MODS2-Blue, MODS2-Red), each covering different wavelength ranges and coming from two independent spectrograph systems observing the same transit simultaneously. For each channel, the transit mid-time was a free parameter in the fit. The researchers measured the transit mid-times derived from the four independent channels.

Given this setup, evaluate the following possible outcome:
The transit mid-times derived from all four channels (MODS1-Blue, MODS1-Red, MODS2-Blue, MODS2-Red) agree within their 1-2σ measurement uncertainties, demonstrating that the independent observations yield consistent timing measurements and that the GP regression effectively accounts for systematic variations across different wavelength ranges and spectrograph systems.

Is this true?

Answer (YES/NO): YES